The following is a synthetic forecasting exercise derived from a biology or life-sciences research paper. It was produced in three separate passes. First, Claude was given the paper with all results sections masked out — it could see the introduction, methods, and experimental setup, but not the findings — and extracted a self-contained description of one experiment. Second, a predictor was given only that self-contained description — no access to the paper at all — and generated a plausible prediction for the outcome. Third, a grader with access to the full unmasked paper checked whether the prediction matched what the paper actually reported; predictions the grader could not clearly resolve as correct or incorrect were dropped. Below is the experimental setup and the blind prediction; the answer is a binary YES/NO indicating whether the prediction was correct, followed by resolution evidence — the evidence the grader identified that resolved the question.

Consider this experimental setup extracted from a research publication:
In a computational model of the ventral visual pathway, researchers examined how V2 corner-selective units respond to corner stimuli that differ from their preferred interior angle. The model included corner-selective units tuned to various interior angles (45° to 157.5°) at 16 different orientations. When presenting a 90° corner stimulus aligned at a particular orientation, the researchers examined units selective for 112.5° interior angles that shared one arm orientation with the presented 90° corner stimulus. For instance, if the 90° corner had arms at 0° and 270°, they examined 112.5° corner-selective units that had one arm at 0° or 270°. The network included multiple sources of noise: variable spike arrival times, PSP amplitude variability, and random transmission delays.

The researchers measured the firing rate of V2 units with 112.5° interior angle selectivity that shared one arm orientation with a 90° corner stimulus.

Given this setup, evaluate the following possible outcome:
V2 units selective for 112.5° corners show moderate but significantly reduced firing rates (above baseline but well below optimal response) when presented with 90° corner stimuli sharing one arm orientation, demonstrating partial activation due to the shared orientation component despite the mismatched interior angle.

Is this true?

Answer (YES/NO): NO